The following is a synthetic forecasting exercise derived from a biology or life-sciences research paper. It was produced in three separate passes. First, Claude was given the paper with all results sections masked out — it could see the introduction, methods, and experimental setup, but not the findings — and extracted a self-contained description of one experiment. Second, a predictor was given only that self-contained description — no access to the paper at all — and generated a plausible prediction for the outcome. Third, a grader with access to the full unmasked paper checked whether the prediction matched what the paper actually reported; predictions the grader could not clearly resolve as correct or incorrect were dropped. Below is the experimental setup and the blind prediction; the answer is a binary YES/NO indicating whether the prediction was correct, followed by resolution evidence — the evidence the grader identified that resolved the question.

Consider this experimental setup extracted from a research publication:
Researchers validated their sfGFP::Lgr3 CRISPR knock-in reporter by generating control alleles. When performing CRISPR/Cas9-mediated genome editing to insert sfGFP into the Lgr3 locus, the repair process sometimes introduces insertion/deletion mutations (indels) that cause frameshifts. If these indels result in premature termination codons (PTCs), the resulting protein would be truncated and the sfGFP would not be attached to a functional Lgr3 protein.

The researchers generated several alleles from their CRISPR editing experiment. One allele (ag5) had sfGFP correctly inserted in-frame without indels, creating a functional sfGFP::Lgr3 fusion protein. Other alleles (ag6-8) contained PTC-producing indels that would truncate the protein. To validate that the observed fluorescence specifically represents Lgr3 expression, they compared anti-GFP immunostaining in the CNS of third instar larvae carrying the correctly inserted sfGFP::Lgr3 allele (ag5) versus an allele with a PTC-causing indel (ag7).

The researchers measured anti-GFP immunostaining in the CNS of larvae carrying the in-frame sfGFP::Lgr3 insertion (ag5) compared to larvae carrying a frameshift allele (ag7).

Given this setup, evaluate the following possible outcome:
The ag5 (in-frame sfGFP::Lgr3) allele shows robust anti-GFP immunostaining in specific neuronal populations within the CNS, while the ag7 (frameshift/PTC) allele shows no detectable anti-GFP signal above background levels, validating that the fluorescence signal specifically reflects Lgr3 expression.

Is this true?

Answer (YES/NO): YES